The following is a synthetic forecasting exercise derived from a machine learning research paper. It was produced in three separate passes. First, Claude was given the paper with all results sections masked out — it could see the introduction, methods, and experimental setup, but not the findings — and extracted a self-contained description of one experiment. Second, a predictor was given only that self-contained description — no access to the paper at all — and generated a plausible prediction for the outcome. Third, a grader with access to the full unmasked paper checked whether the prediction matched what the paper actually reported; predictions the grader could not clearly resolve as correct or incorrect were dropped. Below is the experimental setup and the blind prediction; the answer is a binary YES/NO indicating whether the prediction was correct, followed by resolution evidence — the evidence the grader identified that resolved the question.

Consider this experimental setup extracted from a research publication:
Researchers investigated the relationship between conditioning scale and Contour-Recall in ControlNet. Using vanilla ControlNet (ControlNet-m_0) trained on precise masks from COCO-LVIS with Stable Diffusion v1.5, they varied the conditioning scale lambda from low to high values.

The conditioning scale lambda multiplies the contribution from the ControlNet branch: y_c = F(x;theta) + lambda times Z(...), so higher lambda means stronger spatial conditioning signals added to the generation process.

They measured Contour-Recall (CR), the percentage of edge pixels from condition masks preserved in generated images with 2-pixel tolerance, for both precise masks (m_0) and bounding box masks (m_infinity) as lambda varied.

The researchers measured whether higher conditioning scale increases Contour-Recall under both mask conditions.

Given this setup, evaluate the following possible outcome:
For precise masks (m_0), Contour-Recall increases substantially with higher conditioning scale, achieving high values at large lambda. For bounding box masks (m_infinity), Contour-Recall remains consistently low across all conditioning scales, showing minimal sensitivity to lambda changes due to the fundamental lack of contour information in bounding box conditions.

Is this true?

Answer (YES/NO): NO